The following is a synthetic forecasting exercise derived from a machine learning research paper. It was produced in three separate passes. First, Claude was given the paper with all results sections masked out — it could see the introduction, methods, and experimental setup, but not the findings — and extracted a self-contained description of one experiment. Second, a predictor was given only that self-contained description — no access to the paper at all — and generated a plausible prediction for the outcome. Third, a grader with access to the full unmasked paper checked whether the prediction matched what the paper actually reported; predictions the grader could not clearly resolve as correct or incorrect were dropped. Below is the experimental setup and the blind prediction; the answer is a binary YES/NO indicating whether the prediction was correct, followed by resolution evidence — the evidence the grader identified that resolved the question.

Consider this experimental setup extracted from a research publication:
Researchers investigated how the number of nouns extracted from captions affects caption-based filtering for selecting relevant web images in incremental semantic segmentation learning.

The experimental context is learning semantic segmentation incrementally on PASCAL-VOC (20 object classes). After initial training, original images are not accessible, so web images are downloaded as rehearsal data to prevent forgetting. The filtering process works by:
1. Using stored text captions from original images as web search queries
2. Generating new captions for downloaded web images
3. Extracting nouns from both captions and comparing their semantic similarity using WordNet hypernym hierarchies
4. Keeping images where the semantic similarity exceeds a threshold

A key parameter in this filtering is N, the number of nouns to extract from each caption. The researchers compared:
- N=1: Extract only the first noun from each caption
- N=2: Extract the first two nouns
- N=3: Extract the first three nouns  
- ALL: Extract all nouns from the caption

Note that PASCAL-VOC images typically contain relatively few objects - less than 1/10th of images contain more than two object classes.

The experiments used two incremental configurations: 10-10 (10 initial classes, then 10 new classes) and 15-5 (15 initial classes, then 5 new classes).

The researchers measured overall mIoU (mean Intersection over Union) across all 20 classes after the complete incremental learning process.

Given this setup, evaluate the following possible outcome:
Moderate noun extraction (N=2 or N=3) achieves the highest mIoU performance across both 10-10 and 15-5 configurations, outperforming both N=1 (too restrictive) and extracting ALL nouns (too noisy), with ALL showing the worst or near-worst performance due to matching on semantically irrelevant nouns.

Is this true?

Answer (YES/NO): NO